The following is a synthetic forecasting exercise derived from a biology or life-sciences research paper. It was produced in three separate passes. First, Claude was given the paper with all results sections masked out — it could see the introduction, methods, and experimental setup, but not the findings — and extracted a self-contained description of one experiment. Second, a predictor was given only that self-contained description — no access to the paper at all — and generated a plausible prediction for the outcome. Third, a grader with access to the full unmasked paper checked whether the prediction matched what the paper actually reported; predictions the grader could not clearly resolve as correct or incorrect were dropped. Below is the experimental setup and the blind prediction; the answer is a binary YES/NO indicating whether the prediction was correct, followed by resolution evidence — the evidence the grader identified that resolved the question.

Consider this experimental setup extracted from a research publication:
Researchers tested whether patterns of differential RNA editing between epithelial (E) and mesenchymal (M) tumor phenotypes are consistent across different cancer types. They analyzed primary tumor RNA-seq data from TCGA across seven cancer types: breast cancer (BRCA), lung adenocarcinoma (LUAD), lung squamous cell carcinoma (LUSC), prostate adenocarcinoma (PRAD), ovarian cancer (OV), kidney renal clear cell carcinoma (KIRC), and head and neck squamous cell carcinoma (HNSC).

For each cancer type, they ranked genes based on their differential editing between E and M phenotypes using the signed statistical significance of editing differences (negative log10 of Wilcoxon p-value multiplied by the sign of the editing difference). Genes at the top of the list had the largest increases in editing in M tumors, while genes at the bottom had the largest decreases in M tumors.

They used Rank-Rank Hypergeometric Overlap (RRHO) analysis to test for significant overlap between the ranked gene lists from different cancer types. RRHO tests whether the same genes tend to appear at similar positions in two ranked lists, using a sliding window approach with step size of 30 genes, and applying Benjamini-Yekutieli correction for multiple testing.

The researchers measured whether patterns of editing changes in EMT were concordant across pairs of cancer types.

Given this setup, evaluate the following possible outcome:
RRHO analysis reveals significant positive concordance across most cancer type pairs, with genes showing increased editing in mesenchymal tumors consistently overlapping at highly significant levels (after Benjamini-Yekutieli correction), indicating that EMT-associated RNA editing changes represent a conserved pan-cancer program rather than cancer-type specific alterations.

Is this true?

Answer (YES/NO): YES